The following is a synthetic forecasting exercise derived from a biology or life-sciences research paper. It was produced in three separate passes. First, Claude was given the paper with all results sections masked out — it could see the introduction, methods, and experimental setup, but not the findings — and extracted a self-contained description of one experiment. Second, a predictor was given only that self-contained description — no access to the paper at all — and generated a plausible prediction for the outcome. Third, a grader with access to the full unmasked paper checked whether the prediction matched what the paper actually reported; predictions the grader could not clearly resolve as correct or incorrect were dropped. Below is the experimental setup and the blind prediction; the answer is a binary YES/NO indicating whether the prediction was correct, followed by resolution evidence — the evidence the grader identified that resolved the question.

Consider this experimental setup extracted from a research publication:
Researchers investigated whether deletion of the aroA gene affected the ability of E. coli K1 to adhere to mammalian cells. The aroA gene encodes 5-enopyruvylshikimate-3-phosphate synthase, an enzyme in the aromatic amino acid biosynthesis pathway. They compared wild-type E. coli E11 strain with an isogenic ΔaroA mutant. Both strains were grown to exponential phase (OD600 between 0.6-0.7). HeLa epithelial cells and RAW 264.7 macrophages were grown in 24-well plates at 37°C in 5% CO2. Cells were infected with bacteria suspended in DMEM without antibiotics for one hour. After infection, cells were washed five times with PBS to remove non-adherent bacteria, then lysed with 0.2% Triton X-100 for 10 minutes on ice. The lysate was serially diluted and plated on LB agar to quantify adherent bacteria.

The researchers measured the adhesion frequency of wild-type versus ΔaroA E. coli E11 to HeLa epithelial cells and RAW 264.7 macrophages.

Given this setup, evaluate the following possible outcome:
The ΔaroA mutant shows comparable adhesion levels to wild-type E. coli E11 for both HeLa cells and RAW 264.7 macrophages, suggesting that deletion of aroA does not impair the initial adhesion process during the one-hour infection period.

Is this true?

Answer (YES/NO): NO